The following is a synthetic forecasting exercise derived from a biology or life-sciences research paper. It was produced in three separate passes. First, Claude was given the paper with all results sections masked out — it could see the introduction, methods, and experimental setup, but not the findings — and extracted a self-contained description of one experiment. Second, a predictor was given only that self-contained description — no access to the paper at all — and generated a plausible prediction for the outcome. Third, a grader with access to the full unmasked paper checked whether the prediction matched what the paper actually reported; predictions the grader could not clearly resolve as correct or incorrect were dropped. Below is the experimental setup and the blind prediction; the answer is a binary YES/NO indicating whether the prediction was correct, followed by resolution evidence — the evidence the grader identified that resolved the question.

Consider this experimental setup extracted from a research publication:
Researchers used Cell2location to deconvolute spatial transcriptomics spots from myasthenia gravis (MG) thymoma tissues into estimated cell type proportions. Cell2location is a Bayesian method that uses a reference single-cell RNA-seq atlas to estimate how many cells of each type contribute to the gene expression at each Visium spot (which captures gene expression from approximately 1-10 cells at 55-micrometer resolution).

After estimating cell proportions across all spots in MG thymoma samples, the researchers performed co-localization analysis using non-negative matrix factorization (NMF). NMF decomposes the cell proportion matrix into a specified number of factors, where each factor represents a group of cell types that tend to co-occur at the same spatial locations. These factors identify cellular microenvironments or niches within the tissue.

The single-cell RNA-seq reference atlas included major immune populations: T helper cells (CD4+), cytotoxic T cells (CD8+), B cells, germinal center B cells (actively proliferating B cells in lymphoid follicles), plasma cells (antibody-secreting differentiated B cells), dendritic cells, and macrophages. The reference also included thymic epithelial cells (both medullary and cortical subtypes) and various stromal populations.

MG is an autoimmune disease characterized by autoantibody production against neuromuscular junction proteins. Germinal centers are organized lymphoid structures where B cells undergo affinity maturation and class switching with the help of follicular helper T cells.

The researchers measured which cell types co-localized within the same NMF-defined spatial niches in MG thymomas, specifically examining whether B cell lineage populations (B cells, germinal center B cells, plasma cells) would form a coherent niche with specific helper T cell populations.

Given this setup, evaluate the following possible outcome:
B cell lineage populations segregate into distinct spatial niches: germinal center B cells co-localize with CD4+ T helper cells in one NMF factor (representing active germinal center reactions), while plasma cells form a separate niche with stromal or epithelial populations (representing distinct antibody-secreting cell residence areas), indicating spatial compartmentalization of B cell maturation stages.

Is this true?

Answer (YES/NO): YES